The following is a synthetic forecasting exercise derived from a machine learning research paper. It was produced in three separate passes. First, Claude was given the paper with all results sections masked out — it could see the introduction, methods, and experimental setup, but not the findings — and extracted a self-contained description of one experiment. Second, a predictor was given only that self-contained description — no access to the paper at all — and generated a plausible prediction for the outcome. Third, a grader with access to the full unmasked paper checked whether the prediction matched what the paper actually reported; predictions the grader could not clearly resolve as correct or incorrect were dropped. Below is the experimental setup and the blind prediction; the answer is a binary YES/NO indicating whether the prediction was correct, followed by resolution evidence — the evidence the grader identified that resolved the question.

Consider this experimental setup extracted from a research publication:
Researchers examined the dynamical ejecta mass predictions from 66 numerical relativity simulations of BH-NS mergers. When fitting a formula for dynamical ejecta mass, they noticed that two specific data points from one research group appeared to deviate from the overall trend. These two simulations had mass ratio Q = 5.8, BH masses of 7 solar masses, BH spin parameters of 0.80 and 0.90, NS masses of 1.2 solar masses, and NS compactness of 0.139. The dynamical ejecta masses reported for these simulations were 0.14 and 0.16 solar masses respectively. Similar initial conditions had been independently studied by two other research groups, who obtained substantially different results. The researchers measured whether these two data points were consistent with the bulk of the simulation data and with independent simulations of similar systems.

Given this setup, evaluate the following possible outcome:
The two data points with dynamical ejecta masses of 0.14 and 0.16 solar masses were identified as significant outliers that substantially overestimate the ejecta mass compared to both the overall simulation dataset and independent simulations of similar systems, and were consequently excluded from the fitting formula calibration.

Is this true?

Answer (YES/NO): YES